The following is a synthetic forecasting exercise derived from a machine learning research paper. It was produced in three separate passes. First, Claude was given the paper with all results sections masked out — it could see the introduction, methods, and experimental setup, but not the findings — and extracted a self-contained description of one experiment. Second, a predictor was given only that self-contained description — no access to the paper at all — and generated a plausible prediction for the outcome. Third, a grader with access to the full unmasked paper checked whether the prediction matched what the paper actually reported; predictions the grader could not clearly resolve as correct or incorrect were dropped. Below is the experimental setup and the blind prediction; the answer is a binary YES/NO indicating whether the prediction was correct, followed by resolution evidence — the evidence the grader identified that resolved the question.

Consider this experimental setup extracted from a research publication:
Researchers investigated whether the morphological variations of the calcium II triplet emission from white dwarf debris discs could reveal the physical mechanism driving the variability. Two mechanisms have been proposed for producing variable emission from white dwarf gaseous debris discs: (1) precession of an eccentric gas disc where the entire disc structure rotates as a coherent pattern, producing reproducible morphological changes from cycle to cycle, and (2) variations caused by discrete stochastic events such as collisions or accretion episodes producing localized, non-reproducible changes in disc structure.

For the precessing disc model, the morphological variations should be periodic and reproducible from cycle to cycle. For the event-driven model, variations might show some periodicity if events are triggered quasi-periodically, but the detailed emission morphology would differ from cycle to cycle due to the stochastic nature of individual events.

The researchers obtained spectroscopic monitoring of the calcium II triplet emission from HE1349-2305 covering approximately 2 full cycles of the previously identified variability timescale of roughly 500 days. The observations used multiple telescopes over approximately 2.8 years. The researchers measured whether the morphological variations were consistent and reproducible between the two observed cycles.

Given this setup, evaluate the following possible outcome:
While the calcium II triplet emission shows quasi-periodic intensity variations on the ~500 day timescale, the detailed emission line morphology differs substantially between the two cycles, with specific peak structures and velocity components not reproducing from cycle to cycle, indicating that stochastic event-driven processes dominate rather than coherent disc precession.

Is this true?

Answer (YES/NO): NO